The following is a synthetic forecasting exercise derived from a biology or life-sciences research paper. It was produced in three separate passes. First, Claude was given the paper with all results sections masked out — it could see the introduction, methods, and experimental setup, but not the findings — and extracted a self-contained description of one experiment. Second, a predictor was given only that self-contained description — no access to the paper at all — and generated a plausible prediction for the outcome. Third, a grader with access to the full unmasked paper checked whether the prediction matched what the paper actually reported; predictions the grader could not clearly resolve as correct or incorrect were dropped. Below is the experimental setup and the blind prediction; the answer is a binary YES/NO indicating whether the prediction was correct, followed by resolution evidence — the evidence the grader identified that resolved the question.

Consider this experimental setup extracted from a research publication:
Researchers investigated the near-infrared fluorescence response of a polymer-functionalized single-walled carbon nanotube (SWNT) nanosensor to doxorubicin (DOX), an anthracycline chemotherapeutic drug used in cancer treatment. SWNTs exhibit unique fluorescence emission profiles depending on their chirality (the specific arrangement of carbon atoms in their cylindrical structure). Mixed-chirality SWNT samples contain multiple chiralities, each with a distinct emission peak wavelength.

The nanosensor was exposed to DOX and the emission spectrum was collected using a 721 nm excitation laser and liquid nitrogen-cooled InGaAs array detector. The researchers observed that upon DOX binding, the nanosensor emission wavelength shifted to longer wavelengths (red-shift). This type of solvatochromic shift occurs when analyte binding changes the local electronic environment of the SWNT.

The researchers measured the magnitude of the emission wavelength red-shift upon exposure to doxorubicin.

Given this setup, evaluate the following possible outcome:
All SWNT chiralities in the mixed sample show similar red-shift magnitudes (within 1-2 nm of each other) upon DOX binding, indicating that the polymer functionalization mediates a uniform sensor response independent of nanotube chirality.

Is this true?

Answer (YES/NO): NO